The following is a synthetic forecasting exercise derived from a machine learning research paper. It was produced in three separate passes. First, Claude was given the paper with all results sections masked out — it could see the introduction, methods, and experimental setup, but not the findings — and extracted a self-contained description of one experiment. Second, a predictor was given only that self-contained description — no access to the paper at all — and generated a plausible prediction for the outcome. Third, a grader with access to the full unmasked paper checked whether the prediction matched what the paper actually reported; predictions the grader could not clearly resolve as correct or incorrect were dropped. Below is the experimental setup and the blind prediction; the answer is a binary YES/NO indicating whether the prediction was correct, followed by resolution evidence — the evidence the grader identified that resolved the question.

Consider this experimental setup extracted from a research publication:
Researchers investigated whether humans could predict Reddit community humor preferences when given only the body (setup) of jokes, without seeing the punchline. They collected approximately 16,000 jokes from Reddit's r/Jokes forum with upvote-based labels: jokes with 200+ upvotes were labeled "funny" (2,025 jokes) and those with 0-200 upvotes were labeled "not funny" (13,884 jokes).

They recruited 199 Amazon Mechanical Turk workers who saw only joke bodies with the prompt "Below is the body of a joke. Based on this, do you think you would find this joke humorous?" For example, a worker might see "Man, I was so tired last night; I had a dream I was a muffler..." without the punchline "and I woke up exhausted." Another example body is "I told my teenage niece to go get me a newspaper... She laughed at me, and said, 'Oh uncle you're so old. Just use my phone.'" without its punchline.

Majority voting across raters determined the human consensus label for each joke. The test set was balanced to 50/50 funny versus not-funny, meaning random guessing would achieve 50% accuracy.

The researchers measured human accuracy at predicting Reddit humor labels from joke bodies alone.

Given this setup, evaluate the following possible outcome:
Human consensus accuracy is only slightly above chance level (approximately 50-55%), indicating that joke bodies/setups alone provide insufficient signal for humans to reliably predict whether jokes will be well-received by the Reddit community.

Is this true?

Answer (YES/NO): NO